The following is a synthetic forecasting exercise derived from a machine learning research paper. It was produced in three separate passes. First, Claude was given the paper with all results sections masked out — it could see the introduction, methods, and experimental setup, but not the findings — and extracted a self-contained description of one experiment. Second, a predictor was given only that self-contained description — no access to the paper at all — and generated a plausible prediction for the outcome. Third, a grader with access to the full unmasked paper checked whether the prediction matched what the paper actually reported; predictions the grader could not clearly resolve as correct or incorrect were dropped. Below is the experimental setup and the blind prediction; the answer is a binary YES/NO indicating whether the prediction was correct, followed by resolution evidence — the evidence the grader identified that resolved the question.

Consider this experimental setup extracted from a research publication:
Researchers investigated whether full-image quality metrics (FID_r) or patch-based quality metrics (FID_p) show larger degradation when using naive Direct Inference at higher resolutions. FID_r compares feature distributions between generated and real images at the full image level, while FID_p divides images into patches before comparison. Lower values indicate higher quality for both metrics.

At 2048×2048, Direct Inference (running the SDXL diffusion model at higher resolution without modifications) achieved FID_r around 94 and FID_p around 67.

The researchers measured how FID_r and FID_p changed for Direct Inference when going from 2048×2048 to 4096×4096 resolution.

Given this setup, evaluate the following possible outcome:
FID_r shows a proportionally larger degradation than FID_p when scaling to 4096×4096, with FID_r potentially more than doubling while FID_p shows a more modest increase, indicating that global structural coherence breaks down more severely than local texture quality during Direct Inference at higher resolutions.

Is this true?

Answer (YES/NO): NO